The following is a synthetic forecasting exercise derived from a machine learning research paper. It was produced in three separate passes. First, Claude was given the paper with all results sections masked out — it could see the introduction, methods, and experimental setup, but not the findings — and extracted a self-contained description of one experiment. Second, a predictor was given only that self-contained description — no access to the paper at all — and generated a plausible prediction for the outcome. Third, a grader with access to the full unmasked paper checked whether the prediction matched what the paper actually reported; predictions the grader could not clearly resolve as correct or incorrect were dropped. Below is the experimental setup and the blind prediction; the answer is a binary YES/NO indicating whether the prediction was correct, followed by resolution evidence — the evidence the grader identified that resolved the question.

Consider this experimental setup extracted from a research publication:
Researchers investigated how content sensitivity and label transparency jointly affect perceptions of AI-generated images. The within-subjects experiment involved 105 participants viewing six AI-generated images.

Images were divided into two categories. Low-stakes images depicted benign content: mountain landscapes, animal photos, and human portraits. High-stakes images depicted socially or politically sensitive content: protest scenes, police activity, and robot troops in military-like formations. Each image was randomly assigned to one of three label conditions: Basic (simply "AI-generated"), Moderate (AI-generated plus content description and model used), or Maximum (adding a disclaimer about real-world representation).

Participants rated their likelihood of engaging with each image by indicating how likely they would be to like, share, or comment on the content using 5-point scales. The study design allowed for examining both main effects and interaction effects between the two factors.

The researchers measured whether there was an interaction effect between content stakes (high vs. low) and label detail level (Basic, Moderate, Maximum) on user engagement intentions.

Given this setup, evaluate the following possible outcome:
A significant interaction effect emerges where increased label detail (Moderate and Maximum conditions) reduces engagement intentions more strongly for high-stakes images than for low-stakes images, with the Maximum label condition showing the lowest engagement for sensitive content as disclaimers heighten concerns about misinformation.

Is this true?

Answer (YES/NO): NO